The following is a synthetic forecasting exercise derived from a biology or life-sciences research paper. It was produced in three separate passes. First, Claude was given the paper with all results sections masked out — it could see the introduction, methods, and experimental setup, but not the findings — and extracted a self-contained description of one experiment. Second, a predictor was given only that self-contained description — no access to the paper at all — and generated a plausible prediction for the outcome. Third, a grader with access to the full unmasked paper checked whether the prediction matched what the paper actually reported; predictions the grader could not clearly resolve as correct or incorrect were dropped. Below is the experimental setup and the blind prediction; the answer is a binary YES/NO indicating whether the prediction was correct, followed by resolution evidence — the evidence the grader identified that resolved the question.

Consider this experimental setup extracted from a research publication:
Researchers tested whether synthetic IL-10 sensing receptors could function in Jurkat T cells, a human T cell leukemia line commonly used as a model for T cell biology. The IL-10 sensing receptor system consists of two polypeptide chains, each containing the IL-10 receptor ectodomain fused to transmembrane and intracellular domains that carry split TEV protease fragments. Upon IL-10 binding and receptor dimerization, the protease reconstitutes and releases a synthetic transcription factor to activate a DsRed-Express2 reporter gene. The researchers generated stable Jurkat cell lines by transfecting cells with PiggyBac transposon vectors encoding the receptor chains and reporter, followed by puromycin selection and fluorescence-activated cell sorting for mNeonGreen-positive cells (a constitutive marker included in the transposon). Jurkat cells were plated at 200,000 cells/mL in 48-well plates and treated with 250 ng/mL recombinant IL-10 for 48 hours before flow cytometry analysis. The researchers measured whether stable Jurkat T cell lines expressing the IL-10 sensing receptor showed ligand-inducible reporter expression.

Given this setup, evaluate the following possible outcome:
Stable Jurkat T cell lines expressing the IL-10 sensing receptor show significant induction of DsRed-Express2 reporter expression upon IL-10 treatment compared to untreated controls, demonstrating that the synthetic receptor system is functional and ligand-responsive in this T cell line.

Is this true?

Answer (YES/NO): YES